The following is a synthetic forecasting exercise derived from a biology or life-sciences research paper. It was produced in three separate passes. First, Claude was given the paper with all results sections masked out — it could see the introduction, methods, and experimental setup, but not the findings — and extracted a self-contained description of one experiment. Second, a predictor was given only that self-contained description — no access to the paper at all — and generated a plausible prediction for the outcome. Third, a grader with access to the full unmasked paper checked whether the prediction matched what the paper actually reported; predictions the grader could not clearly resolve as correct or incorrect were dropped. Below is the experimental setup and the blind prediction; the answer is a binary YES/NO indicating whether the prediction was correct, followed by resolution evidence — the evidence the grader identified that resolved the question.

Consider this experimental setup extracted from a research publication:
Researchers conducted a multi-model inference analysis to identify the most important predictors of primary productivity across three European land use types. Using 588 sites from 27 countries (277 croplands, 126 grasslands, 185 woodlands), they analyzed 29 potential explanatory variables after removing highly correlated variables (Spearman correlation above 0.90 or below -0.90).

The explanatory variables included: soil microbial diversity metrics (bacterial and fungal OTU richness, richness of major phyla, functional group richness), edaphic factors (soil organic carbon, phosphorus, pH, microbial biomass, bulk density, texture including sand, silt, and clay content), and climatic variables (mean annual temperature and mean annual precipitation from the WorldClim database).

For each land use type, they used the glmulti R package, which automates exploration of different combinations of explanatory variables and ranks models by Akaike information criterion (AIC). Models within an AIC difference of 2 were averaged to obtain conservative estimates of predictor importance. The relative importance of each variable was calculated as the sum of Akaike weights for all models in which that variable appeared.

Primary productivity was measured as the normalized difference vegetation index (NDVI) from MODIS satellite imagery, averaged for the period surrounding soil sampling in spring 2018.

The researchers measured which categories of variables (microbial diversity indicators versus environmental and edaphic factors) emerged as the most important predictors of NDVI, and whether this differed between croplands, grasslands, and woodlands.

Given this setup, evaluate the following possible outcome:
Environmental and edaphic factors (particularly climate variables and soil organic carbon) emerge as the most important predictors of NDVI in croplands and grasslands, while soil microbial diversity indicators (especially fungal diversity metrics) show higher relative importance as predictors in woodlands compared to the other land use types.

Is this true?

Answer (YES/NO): NO